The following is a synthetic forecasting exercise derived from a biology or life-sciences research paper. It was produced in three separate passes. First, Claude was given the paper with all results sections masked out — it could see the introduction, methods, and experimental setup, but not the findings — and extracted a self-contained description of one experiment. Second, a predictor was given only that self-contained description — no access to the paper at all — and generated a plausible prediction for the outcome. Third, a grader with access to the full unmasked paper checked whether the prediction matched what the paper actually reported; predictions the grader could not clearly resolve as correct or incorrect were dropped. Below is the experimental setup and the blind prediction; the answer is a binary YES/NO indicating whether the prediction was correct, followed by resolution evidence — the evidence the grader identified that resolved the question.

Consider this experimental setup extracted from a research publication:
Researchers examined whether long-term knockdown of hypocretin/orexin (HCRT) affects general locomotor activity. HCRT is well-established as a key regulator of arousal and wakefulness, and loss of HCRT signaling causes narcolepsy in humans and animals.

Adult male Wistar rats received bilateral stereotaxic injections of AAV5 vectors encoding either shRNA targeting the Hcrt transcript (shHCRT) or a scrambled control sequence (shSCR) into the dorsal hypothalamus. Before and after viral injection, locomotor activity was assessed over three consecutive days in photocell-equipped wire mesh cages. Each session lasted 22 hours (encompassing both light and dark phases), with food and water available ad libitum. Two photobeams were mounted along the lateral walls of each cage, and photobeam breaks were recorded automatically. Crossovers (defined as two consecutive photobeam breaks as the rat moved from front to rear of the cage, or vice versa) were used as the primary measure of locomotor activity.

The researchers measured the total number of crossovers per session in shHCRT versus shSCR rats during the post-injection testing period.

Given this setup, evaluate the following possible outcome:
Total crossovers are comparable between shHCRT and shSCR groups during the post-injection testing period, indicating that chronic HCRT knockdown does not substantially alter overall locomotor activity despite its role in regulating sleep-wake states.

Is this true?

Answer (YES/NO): YES